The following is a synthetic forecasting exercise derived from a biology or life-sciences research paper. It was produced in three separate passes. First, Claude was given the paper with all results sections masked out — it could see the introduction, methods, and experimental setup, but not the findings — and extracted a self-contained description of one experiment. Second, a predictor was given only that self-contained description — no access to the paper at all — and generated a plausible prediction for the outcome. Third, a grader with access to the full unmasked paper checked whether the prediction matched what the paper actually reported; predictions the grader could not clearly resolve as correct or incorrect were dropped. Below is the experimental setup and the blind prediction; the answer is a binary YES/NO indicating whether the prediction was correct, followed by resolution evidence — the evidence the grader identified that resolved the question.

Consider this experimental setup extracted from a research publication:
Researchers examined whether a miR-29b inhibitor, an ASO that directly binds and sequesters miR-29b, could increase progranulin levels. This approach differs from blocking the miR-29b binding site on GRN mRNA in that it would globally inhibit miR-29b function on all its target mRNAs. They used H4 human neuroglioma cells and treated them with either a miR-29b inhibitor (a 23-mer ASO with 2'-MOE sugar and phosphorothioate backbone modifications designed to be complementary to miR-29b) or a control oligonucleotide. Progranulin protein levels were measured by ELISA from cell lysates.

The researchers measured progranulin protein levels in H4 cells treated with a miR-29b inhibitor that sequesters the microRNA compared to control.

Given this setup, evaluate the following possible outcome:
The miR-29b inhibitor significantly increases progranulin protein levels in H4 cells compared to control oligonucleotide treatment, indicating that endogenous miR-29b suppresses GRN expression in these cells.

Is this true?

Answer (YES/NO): YES